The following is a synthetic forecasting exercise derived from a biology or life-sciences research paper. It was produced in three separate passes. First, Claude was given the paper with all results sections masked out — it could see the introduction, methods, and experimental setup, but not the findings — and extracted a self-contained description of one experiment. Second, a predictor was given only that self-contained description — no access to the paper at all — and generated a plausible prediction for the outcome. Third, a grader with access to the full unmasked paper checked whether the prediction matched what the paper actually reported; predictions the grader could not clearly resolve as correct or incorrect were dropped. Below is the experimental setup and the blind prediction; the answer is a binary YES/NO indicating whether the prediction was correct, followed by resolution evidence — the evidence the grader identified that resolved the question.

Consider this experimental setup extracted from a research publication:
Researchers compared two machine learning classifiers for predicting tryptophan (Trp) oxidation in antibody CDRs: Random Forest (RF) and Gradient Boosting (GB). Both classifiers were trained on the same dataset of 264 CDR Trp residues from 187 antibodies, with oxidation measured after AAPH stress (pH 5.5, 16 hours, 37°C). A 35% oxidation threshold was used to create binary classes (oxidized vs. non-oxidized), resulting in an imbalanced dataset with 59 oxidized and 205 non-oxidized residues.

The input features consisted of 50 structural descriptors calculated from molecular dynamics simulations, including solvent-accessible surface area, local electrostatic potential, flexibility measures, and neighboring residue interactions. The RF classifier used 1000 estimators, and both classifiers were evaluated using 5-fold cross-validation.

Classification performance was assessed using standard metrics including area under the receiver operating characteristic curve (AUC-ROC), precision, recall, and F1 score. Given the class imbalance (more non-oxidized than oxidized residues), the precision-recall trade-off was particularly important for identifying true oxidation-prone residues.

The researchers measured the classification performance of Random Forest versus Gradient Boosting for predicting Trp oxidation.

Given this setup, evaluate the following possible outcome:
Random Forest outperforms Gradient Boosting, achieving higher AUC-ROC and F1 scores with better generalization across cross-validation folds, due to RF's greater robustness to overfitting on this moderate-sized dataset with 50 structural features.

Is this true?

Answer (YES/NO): NO